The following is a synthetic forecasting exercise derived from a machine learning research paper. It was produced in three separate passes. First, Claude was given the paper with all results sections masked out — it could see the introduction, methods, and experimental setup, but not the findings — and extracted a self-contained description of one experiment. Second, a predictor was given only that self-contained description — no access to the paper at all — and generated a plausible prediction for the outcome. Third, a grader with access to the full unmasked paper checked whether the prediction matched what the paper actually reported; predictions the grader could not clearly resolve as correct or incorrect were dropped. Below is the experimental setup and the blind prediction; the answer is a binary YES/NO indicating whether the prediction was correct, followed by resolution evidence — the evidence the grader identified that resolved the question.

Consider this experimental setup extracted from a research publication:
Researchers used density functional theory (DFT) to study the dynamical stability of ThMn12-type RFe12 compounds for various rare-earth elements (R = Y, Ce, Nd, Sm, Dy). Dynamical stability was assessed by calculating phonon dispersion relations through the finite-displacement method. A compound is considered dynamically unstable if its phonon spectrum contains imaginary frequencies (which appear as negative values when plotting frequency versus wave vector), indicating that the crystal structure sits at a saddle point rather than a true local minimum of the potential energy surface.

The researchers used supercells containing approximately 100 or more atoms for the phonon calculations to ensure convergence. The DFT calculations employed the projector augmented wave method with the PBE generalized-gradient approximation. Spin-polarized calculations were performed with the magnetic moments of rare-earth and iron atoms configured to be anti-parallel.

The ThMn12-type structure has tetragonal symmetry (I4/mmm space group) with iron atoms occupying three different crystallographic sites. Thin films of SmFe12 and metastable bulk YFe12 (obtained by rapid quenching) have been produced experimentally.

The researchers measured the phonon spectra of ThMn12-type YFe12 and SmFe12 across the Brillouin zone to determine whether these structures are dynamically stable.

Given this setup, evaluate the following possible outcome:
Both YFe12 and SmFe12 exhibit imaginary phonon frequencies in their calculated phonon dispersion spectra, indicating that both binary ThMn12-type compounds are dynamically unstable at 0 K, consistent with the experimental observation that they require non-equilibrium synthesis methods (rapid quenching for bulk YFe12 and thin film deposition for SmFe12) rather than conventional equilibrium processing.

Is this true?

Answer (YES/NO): NO